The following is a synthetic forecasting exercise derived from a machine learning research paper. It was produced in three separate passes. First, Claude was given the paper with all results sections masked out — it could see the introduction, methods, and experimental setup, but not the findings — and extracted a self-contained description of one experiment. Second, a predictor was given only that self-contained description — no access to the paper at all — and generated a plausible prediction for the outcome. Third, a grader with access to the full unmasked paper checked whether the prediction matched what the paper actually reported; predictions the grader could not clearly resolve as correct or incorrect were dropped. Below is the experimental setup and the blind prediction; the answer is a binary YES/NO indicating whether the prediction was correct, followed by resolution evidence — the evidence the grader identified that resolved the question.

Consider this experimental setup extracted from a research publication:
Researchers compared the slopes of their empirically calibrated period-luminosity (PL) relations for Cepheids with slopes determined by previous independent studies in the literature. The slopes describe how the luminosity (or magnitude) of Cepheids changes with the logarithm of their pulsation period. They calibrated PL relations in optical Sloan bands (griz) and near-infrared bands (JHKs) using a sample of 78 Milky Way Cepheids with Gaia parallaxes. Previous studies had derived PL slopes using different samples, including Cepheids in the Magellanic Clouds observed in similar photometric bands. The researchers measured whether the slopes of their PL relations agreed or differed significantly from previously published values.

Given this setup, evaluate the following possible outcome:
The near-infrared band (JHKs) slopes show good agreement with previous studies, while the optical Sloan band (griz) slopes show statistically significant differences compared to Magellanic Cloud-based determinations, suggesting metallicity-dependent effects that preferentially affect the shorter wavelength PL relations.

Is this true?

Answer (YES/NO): NO